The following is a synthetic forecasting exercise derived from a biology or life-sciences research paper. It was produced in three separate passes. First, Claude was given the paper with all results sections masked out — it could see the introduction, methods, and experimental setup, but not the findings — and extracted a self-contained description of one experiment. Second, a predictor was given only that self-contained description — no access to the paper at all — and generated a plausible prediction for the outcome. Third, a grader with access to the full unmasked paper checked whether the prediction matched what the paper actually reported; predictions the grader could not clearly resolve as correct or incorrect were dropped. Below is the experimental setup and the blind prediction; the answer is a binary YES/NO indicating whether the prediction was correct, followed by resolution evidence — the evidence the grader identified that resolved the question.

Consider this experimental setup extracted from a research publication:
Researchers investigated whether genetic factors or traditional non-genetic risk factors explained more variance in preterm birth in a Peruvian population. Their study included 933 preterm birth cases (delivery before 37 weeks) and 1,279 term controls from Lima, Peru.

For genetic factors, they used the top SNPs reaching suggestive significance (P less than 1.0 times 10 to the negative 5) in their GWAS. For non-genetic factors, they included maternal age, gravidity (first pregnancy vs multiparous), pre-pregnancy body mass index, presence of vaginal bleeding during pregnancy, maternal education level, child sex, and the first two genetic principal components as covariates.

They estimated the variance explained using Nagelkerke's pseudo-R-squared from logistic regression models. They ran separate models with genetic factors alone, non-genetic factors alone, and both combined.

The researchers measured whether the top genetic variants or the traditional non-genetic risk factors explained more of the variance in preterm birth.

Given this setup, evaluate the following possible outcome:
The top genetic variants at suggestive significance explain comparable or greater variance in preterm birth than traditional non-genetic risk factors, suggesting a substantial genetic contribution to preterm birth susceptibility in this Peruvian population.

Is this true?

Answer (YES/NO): YES